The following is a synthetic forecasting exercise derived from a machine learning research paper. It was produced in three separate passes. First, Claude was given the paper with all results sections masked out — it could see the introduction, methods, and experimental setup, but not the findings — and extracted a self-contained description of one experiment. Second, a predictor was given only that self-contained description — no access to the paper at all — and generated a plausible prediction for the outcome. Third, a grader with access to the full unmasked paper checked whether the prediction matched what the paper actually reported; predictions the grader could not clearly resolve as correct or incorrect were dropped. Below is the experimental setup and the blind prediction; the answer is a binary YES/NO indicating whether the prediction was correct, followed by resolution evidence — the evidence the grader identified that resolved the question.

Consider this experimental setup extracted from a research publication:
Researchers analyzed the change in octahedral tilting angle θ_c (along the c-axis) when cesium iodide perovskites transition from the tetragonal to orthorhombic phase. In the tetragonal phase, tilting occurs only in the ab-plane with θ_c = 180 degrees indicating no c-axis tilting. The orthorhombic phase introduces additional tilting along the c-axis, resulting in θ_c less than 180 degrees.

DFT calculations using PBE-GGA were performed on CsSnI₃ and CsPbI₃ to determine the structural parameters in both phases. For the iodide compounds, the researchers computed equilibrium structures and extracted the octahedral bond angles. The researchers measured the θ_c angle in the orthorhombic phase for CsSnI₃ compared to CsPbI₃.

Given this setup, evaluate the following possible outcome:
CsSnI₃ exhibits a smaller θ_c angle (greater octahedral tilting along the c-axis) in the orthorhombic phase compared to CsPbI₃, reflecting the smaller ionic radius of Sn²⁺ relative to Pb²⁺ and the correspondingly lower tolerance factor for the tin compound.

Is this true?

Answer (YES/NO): NO